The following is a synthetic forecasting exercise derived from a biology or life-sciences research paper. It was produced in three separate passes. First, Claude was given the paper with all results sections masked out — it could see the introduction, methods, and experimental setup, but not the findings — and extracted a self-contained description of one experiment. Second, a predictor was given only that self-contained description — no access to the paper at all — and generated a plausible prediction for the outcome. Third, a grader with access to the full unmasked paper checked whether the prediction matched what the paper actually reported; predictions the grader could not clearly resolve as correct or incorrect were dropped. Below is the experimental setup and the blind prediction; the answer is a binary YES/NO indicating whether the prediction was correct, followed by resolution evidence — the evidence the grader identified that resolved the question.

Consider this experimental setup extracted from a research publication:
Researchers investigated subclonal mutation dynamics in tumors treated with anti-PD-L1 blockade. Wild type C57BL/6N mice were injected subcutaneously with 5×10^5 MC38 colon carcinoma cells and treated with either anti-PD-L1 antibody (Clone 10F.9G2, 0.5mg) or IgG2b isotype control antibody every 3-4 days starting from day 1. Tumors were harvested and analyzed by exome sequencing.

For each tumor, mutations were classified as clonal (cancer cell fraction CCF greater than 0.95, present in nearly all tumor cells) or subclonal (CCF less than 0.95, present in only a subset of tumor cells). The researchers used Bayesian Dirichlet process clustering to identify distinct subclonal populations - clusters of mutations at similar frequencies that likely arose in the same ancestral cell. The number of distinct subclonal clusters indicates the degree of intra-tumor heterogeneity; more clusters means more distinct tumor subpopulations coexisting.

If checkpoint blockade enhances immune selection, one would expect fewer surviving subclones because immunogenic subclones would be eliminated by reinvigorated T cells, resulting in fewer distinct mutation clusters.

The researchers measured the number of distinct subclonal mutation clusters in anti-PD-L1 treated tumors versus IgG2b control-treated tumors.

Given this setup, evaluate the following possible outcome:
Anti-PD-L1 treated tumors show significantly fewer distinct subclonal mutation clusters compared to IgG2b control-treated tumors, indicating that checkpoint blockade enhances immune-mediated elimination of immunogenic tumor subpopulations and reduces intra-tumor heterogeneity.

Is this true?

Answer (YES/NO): YES